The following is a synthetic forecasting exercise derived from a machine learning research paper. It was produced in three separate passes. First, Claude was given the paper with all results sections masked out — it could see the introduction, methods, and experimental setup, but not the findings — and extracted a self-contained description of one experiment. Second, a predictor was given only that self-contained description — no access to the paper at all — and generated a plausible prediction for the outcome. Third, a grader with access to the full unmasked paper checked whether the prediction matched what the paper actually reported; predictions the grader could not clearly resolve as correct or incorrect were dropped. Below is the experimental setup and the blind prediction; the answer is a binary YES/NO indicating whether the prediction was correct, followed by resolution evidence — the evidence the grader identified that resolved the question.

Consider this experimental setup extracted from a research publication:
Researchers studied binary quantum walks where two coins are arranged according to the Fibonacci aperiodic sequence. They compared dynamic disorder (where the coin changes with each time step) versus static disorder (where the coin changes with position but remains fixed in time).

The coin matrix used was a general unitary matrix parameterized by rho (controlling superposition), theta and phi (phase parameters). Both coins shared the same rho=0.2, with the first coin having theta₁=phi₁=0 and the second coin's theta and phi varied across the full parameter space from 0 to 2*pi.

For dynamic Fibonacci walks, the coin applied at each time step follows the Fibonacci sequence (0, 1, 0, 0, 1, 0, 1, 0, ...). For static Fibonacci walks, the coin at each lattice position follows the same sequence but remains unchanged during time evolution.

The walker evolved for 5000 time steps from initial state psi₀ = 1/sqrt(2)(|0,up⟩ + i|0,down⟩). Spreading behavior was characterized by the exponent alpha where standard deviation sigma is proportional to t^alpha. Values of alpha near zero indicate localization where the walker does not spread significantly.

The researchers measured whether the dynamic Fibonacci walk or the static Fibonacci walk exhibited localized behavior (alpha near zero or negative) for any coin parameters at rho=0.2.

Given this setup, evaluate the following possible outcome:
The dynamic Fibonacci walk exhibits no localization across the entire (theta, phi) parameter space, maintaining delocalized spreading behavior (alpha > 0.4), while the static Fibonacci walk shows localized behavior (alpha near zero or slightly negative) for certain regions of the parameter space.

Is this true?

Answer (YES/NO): NO